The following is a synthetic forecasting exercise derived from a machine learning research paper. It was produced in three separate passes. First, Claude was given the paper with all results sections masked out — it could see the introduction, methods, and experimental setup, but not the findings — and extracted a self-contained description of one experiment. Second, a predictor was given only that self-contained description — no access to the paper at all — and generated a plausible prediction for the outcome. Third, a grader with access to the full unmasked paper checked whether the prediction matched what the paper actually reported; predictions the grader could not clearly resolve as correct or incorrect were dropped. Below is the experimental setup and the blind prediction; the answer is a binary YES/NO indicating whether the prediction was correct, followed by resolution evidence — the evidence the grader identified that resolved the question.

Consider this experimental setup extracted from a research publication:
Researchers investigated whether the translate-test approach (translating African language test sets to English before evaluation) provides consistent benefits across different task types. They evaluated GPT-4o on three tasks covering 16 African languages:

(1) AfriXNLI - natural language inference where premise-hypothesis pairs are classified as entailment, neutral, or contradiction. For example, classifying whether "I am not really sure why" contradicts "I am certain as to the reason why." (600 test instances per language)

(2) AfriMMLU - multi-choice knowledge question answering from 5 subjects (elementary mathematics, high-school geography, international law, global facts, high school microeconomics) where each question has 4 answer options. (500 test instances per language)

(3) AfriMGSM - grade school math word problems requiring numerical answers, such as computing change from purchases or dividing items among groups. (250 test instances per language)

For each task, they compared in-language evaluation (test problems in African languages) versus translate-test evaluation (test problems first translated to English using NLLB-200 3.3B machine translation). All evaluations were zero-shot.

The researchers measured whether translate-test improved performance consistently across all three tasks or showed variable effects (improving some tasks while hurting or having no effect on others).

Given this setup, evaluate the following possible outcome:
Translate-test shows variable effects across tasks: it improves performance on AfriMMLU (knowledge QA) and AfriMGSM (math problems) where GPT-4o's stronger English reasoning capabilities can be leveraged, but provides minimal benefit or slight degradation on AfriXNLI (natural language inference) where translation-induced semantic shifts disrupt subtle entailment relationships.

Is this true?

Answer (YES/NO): NO